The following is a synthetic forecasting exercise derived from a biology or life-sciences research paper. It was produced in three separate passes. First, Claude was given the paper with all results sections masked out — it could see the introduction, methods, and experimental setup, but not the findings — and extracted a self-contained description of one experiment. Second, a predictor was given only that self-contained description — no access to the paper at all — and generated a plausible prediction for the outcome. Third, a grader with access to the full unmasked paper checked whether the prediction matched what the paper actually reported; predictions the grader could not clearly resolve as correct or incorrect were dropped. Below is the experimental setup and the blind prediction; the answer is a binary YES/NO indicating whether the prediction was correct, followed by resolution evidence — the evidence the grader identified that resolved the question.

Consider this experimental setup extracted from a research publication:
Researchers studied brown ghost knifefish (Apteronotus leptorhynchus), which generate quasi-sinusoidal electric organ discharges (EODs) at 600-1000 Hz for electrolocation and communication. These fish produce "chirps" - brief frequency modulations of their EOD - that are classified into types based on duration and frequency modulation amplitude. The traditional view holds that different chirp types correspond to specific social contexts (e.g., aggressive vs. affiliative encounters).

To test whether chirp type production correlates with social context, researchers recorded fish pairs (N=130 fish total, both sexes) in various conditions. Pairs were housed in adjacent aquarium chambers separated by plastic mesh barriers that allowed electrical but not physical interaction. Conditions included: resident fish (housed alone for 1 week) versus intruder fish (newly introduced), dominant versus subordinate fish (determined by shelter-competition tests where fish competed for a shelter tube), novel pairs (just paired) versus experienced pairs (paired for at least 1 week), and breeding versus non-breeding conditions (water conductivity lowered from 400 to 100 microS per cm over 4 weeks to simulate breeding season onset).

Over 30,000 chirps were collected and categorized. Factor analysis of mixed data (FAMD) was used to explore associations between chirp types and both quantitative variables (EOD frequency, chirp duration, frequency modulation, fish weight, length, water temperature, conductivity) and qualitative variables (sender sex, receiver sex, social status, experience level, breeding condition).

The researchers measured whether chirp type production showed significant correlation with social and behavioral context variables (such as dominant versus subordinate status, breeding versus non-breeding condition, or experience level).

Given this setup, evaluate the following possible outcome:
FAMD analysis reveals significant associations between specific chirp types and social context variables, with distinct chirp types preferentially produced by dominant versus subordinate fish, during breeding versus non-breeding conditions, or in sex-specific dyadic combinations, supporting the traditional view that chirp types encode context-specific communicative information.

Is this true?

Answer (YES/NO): NO